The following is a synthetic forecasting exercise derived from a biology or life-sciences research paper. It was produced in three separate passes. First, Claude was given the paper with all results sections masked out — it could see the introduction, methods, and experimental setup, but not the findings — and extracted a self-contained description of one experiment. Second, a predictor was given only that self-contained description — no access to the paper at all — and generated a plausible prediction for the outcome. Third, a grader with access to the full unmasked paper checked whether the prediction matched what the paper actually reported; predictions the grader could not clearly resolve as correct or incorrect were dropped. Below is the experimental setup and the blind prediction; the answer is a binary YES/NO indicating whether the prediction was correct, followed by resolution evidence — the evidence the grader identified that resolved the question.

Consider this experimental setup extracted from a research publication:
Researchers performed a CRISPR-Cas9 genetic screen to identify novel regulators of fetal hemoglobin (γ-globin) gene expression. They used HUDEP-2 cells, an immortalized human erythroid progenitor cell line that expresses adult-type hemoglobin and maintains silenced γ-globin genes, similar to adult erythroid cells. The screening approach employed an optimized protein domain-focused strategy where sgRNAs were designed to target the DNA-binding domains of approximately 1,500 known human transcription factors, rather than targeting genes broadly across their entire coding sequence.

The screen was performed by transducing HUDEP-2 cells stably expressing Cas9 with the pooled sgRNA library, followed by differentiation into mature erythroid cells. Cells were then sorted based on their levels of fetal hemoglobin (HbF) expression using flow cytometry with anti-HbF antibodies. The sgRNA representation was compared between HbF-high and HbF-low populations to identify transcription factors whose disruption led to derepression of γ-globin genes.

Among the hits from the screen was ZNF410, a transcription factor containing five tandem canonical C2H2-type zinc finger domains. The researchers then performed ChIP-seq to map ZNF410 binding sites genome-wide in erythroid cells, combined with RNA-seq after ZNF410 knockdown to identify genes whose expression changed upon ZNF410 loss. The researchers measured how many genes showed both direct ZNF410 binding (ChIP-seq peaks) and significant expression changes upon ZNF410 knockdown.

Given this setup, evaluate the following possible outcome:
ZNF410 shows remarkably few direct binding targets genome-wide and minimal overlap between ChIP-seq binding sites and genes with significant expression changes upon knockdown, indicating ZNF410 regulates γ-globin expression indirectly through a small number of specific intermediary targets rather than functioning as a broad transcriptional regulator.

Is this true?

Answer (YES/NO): YES